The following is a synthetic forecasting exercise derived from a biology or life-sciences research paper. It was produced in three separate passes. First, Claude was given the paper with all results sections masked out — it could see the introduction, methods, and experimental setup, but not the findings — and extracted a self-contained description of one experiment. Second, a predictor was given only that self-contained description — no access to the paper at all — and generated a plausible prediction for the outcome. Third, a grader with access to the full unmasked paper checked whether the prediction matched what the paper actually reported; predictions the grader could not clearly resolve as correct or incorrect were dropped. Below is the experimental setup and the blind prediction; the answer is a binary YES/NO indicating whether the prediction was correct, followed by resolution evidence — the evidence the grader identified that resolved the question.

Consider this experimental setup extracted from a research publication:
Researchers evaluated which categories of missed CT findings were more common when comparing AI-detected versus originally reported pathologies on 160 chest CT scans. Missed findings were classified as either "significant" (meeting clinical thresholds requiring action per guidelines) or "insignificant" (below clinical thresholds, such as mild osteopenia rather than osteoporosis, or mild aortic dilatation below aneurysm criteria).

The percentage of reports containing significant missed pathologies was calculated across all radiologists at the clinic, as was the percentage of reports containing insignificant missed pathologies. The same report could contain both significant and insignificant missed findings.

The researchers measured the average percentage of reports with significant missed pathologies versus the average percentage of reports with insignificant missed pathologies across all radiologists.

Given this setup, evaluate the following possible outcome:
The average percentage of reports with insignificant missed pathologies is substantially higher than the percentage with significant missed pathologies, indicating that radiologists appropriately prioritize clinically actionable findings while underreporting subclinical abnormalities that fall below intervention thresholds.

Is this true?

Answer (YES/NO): NO